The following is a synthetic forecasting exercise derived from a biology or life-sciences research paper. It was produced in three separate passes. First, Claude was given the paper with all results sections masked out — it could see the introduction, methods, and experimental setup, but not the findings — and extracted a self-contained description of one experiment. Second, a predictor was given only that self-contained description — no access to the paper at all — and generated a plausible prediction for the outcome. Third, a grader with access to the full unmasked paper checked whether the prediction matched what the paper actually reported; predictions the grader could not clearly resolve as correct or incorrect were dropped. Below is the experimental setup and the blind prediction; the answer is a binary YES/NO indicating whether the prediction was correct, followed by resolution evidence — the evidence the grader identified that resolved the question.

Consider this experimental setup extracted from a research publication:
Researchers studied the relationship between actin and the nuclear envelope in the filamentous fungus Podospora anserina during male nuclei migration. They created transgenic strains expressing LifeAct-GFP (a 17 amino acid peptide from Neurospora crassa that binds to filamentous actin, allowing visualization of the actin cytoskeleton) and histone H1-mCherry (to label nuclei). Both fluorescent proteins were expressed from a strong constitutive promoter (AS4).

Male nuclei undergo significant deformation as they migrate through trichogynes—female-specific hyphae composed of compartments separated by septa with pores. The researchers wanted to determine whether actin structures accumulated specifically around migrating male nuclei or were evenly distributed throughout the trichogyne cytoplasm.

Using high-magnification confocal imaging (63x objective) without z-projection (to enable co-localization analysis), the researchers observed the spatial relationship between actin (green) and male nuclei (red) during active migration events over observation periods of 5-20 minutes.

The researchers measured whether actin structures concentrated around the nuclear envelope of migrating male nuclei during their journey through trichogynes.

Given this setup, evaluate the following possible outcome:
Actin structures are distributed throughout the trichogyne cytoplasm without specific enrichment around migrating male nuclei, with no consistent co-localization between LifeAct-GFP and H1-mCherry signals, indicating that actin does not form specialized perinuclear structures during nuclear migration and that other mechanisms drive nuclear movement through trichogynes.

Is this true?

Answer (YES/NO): YES